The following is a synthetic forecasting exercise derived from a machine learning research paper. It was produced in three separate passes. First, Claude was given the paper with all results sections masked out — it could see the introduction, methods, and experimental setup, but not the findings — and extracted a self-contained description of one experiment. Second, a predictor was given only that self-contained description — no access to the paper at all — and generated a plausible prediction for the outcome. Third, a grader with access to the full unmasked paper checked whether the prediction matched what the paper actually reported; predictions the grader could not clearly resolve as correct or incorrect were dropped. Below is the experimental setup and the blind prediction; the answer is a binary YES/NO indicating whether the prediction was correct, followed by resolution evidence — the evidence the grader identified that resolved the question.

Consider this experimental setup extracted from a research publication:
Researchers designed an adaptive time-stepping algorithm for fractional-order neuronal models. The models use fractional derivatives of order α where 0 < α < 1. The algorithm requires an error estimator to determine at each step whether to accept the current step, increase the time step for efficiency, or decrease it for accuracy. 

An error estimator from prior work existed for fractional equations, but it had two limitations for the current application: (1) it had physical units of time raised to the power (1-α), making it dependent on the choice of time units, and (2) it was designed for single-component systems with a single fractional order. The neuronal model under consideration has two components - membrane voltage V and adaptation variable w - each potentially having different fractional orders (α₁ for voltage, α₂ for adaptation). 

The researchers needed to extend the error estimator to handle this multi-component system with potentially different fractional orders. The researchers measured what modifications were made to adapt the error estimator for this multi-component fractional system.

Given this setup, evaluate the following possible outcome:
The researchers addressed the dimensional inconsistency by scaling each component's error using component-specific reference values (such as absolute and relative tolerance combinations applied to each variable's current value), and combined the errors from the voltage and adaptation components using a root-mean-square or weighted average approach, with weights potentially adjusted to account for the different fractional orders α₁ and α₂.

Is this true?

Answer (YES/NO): NO